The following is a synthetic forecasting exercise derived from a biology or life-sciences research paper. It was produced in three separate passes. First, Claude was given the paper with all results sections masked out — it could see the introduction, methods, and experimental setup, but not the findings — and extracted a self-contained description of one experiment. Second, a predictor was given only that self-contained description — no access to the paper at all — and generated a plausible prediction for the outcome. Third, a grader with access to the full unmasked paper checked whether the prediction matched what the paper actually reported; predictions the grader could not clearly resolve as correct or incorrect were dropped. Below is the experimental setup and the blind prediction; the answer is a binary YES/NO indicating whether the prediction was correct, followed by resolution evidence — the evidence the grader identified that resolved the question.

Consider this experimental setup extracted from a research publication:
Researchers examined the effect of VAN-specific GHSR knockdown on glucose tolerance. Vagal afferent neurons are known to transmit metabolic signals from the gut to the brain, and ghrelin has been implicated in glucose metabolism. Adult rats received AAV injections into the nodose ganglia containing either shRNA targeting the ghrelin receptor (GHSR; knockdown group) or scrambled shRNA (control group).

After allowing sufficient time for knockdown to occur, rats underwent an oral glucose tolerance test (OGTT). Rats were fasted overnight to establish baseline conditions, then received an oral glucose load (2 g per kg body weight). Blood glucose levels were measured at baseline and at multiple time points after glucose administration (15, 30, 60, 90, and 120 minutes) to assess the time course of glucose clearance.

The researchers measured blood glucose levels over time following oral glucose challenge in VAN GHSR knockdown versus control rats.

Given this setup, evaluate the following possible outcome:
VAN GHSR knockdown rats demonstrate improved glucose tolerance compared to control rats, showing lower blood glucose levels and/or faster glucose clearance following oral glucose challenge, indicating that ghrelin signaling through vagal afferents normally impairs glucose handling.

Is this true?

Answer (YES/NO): NO